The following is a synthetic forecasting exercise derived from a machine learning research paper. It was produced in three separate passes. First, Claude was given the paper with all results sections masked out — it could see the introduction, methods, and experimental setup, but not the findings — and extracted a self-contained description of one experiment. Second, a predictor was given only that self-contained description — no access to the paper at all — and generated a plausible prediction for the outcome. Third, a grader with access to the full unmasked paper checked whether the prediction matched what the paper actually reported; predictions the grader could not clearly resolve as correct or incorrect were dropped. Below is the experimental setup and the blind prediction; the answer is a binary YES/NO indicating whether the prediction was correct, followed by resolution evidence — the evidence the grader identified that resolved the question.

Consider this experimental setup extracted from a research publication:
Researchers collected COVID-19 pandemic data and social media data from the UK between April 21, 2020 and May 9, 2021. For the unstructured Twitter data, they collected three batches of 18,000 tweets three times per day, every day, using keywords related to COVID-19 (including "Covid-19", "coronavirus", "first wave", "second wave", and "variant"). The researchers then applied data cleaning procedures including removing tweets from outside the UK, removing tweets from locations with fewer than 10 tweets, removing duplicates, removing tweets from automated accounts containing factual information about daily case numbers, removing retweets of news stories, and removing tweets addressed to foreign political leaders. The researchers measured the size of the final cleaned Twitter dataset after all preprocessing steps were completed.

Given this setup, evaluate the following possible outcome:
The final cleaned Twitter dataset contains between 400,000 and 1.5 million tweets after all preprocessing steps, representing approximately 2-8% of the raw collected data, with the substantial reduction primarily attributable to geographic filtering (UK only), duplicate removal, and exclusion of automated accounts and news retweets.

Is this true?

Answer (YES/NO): YES